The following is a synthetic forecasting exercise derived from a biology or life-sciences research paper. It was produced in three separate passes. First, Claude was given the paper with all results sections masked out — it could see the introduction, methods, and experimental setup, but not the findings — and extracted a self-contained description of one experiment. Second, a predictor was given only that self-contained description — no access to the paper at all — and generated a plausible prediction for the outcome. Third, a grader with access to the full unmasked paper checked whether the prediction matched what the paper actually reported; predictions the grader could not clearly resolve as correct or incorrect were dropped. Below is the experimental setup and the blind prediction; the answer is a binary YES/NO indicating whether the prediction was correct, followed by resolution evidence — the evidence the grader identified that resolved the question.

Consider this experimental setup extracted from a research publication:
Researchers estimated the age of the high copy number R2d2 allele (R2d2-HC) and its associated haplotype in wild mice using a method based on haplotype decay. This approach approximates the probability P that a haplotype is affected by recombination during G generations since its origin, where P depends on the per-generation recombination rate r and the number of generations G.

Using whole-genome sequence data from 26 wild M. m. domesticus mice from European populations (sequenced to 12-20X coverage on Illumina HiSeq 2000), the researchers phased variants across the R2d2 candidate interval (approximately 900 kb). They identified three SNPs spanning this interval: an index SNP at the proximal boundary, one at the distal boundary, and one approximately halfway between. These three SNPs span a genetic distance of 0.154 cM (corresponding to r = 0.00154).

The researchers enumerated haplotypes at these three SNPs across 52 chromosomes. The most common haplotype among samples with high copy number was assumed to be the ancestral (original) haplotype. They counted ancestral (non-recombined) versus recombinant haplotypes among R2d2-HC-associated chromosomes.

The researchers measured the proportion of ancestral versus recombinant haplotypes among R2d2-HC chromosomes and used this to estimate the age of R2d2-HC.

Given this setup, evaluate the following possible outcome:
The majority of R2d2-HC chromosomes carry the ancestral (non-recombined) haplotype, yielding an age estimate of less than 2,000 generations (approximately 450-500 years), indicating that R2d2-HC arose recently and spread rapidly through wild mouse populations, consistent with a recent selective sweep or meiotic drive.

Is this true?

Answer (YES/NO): NO